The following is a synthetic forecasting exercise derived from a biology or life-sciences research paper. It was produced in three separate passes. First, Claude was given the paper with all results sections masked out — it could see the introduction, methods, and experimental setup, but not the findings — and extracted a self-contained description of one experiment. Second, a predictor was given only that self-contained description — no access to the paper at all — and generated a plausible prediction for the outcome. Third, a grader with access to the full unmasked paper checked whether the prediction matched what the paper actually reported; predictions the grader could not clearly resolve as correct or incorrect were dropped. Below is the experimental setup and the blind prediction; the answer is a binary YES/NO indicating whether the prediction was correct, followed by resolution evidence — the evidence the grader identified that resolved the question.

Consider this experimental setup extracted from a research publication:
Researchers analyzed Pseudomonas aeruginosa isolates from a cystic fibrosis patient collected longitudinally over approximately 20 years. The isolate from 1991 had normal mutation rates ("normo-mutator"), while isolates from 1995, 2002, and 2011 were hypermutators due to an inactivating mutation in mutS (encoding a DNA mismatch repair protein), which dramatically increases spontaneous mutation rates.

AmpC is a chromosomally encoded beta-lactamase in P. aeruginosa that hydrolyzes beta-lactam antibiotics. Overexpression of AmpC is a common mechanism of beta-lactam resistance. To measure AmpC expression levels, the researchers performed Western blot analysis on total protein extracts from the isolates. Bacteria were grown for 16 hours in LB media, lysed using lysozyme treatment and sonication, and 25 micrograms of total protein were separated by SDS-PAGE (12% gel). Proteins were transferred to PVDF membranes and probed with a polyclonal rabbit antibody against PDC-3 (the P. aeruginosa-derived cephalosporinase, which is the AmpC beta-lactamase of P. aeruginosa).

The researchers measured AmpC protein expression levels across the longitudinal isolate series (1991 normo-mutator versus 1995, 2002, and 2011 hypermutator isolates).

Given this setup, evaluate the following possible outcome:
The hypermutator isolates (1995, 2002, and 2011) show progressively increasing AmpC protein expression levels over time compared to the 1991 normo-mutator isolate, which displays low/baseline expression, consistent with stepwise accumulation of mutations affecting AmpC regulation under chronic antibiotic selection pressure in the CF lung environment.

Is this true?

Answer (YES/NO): NO